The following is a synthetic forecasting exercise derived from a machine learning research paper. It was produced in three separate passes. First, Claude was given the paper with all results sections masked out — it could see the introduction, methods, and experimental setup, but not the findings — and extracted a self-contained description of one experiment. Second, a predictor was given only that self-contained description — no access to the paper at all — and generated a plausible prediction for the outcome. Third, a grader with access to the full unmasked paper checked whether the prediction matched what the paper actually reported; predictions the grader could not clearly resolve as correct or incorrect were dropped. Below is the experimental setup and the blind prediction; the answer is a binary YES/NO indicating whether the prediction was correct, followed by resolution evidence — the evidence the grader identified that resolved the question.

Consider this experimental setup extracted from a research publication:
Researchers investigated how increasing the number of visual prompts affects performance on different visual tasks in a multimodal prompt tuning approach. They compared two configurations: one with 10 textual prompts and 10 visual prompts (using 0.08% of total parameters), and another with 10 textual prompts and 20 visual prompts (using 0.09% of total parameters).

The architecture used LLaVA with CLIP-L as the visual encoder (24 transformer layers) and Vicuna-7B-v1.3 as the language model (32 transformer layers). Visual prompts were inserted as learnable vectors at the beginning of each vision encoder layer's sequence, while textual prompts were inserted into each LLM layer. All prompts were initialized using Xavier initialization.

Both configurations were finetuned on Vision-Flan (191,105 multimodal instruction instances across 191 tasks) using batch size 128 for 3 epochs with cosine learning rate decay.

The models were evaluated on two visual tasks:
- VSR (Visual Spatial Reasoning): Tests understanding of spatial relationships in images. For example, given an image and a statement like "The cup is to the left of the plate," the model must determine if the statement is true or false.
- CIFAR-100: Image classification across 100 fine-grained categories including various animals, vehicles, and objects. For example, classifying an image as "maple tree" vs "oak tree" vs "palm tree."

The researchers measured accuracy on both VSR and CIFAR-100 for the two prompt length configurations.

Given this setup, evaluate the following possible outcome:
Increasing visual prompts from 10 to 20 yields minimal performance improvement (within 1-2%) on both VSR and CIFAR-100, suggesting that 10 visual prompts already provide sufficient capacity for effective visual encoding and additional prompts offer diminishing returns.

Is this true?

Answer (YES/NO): NO